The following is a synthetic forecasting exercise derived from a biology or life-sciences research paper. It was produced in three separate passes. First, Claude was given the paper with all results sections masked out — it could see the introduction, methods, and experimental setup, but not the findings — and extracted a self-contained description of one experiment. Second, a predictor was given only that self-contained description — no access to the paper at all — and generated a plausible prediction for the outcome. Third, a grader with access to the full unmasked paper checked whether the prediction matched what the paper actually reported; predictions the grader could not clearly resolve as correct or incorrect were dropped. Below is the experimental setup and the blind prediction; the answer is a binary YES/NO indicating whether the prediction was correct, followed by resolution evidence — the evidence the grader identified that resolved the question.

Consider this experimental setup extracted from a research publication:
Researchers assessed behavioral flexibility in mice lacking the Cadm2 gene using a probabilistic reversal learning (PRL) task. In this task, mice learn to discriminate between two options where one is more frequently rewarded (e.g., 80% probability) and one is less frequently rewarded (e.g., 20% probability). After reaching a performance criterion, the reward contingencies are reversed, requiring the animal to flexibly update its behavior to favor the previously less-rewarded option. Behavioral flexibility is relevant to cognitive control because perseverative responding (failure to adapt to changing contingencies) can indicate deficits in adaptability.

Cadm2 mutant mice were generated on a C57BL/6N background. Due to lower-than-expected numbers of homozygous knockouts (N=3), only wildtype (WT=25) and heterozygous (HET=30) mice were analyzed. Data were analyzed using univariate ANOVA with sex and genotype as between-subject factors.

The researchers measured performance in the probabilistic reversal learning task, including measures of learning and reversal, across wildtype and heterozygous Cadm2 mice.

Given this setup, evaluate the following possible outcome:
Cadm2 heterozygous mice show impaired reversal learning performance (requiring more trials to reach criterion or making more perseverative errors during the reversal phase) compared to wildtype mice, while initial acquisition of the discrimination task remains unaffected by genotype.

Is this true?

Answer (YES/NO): NO